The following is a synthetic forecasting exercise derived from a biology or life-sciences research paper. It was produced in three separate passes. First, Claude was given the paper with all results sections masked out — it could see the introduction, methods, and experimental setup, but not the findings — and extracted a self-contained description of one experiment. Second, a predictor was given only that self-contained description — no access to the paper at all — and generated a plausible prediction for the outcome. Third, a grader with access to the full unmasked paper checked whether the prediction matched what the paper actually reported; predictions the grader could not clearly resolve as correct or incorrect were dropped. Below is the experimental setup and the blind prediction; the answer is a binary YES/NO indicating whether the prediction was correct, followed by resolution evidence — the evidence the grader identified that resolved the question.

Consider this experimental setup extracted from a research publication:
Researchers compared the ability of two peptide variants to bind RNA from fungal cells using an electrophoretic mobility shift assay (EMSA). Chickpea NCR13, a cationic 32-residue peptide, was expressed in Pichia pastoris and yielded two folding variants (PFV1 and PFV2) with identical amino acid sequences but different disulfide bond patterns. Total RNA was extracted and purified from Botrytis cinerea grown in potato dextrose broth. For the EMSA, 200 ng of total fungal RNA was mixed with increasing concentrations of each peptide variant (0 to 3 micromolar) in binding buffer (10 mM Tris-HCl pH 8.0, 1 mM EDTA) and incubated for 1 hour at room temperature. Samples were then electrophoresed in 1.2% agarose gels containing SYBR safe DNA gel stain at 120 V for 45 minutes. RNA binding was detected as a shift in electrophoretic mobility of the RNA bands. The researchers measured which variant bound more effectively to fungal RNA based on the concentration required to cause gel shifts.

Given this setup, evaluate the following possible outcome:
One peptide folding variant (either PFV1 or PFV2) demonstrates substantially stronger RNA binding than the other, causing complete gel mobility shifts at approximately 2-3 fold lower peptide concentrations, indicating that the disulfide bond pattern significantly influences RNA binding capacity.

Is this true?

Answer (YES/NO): NO